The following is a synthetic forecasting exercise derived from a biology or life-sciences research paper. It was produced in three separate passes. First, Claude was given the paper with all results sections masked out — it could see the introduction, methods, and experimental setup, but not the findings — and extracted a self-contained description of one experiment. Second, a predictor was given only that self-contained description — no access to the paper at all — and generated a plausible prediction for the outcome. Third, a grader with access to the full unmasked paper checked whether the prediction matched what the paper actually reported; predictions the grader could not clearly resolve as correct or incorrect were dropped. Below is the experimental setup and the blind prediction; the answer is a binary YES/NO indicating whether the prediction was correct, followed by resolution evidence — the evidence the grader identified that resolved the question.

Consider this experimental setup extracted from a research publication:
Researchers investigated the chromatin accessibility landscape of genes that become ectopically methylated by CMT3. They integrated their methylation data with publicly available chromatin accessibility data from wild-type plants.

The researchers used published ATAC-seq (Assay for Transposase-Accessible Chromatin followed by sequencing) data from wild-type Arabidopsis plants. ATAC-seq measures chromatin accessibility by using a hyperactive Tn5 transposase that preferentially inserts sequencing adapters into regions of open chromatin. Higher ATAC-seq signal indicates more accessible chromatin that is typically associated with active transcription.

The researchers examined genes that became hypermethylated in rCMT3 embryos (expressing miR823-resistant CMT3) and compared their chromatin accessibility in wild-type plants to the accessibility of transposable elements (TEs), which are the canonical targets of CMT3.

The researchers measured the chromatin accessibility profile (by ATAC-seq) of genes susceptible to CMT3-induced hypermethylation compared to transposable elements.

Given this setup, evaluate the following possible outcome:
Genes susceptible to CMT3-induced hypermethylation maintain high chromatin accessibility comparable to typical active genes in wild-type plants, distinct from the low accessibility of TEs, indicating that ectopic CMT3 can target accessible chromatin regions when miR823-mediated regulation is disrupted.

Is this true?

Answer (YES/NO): NO